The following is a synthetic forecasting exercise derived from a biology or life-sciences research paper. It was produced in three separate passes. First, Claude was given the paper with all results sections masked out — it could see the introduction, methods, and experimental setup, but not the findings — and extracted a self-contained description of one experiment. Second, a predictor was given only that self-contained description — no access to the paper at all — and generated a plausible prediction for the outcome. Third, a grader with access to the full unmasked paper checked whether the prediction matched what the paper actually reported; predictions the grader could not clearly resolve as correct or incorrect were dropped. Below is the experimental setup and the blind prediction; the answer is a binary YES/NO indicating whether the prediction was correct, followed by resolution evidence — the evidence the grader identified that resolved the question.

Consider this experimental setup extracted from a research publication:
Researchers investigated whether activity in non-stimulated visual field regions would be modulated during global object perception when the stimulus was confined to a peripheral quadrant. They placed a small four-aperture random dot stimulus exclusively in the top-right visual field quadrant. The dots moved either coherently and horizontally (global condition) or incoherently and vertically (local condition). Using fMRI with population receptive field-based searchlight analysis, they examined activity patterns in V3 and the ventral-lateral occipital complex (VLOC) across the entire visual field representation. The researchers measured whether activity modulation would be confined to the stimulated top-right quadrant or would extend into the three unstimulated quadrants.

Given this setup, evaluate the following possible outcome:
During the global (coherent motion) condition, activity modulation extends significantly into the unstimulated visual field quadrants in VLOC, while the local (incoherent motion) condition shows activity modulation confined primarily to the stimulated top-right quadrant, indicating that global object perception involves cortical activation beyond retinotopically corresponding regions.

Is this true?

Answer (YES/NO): NO